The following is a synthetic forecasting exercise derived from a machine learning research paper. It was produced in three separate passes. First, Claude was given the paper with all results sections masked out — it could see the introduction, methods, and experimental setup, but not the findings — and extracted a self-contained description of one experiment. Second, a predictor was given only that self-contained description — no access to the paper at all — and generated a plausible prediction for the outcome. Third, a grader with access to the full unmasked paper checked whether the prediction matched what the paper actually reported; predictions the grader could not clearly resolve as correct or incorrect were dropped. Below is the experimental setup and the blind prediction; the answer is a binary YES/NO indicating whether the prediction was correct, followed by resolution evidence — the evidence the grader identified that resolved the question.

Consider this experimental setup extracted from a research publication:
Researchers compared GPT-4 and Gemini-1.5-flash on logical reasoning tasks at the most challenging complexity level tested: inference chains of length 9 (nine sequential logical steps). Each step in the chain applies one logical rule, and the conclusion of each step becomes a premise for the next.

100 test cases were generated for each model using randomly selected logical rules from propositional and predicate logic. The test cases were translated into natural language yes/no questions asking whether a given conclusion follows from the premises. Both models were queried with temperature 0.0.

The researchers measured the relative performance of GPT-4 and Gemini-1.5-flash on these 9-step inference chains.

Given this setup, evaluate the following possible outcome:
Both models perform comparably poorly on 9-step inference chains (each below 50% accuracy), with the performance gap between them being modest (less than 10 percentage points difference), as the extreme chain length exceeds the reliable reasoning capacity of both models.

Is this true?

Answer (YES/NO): NO